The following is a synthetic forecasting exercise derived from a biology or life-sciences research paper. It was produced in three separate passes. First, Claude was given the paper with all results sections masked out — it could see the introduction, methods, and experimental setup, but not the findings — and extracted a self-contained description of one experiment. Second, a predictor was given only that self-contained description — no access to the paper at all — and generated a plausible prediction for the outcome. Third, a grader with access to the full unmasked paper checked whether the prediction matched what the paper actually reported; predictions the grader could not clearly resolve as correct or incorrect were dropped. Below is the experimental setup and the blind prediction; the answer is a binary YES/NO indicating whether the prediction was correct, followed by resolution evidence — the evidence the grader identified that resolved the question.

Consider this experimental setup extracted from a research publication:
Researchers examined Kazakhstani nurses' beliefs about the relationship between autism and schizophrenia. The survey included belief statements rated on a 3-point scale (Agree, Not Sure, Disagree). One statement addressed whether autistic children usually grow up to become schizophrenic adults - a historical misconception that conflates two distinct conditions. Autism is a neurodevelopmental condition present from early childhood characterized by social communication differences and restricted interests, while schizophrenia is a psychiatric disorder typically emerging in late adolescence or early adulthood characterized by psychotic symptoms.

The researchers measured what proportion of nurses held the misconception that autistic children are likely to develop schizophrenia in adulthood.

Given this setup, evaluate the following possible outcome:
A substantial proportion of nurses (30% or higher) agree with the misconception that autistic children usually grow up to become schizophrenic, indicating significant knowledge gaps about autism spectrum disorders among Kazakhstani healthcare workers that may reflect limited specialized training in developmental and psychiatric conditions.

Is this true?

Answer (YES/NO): NO